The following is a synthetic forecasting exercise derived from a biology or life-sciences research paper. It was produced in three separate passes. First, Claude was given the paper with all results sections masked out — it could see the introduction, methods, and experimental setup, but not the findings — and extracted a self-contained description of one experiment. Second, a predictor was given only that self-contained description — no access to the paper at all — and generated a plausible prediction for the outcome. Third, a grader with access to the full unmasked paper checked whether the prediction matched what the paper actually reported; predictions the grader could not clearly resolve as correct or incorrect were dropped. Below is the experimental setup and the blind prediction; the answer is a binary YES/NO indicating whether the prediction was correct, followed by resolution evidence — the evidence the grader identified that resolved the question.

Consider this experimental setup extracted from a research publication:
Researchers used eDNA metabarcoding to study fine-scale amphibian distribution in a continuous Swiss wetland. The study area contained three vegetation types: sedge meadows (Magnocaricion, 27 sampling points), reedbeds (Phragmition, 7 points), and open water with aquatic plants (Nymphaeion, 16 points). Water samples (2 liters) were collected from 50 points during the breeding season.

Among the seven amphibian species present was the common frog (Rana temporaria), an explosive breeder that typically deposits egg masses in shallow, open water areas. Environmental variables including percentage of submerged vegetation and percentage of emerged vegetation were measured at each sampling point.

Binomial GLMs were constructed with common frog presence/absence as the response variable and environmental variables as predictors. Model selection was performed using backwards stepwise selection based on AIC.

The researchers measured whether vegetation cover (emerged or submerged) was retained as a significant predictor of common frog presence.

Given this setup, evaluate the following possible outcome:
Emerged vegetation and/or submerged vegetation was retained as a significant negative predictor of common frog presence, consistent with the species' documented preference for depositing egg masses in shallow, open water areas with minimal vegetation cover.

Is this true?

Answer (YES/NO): NO